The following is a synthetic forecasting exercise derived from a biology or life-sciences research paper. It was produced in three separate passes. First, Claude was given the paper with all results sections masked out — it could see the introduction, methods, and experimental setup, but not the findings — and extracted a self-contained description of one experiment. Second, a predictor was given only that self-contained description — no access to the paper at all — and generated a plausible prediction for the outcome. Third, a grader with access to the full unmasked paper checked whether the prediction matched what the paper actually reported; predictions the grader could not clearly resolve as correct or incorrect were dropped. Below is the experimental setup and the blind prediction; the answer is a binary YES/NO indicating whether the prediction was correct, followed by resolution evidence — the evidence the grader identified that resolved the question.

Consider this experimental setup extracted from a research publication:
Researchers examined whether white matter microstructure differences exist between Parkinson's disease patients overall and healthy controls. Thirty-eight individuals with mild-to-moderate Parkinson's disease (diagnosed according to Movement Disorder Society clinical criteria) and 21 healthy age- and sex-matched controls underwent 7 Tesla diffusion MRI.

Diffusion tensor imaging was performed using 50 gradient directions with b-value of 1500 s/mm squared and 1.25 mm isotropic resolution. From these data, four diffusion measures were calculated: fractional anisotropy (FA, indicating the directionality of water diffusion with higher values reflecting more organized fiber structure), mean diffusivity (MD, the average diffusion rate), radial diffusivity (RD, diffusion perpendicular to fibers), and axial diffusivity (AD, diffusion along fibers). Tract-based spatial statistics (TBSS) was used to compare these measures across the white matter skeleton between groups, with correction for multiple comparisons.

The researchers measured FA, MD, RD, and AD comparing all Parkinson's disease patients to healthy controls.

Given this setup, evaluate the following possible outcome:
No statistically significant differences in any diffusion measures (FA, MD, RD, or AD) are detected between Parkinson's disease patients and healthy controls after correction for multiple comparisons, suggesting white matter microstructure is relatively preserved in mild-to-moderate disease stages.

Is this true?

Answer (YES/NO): NO